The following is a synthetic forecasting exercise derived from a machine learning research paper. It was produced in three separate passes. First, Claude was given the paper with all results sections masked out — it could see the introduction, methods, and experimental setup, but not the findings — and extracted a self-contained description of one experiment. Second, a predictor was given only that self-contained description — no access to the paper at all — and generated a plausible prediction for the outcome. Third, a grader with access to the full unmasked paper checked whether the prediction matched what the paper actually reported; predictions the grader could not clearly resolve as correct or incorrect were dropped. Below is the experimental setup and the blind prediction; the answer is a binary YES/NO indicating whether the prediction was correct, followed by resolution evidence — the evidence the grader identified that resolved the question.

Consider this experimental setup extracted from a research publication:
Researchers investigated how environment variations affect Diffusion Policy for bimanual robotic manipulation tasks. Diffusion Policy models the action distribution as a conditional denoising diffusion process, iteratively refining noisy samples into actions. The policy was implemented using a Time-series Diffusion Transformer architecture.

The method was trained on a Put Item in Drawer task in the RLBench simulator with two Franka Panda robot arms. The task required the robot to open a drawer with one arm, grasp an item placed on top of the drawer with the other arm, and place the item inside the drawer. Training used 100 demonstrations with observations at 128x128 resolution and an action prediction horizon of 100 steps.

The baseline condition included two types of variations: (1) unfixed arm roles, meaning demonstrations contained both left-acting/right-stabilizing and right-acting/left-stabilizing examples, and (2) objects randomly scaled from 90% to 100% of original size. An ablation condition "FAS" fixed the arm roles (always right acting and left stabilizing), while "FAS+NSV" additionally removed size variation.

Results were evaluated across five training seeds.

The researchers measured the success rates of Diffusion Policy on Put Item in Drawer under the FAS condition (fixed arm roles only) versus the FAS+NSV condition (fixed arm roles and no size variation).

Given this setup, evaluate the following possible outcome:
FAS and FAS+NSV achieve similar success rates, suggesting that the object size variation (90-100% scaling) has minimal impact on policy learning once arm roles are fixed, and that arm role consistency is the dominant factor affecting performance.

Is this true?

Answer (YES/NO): NO